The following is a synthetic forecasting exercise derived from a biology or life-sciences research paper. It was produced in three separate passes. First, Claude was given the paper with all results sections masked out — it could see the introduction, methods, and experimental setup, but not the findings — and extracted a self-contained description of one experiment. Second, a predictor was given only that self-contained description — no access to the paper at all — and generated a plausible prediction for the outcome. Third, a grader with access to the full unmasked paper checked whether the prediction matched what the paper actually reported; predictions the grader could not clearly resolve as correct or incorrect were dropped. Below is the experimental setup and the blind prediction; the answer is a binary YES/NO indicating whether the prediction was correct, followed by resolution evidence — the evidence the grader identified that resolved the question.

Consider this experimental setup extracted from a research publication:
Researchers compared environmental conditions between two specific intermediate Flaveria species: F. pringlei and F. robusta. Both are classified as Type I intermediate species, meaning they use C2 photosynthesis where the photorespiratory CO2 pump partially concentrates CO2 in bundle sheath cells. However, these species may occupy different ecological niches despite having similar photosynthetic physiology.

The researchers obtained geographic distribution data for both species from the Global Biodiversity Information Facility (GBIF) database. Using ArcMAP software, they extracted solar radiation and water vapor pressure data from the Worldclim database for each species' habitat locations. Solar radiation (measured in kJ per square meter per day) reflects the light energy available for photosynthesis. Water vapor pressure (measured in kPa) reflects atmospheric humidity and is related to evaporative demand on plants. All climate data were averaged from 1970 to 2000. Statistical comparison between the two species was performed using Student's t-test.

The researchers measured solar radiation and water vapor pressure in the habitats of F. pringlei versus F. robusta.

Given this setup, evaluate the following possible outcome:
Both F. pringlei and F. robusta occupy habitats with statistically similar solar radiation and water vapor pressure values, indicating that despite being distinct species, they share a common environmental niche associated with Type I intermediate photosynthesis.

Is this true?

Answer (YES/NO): NO